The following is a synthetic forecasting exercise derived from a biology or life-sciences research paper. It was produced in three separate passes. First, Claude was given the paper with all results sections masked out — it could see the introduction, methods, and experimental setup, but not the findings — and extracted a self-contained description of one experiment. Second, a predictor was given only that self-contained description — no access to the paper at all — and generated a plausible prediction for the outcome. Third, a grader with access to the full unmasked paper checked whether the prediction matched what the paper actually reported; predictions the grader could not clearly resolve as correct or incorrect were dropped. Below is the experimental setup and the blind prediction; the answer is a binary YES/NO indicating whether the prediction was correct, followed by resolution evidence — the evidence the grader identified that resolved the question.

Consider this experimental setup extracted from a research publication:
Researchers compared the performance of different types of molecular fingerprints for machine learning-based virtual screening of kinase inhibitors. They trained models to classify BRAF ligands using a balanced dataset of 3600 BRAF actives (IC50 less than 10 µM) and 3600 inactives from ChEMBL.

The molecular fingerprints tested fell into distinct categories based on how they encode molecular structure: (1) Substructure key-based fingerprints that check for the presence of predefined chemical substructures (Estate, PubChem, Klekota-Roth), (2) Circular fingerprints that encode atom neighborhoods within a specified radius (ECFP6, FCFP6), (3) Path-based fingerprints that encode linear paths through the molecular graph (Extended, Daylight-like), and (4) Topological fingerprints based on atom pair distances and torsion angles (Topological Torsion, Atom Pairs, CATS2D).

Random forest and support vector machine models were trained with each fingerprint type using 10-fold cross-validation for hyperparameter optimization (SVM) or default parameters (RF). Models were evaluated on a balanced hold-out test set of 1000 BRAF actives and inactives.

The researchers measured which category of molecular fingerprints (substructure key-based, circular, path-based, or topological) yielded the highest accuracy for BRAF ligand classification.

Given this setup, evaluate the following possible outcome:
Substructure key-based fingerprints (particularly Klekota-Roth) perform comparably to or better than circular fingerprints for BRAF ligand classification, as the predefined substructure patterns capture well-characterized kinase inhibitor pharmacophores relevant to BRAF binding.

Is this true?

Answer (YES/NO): NO